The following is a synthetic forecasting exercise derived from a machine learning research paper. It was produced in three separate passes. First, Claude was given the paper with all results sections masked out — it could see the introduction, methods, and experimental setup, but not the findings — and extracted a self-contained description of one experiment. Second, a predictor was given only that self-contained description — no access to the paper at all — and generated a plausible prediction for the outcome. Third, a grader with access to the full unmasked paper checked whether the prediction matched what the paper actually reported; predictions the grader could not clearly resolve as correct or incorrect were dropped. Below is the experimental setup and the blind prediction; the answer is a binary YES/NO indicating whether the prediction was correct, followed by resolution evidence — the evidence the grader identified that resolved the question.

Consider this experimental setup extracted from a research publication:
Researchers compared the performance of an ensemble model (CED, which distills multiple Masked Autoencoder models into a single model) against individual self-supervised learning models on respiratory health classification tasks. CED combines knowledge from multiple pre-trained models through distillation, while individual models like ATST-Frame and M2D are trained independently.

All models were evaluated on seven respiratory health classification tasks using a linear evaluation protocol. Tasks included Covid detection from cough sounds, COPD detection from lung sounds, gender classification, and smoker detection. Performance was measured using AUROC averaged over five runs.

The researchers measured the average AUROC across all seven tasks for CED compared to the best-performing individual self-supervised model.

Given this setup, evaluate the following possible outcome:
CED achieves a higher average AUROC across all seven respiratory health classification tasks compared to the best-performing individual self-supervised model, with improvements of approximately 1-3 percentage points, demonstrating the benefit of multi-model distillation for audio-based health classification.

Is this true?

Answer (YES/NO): NO